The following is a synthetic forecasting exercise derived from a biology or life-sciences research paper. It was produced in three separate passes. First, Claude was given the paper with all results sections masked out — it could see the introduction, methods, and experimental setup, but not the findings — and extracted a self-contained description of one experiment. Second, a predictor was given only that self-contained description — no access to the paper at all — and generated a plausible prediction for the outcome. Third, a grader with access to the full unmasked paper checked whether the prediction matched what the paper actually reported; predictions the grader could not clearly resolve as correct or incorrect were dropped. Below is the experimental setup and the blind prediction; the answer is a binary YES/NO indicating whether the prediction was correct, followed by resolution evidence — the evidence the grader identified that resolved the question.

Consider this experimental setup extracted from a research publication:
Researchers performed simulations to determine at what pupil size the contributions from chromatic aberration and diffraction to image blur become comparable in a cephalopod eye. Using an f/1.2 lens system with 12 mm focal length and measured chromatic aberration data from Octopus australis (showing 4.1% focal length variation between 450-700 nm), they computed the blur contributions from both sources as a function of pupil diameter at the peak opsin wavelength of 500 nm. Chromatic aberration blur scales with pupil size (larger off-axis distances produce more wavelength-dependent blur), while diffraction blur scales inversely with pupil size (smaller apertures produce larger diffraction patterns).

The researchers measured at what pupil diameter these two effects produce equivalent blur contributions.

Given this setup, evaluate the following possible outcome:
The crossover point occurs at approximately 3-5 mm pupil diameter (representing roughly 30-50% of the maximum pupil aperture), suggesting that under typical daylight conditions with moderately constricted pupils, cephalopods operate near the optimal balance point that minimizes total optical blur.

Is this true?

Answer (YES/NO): NO